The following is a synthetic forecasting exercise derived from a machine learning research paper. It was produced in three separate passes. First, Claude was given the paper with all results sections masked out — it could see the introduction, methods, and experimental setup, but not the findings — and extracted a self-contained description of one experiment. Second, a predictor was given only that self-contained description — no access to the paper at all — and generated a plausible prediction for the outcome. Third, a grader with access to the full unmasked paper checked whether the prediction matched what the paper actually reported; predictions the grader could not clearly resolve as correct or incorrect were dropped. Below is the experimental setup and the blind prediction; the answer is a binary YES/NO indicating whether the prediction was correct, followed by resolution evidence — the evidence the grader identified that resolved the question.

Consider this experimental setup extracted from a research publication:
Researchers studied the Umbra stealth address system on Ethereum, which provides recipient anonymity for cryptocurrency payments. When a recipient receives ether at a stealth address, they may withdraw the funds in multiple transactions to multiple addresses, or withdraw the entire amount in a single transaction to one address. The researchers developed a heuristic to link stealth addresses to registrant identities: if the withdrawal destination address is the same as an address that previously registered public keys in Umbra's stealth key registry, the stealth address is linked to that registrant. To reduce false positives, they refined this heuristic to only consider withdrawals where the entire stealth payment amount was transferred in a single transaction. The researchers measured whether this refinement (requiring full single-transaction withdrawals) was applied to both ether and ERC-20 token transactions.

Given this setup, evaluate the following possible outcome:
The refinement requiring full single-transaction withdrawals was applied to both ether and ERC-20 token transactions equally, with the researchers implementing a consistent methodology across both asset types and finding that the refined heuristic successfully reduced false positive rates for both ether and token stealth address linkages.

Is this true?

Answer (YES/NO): NO